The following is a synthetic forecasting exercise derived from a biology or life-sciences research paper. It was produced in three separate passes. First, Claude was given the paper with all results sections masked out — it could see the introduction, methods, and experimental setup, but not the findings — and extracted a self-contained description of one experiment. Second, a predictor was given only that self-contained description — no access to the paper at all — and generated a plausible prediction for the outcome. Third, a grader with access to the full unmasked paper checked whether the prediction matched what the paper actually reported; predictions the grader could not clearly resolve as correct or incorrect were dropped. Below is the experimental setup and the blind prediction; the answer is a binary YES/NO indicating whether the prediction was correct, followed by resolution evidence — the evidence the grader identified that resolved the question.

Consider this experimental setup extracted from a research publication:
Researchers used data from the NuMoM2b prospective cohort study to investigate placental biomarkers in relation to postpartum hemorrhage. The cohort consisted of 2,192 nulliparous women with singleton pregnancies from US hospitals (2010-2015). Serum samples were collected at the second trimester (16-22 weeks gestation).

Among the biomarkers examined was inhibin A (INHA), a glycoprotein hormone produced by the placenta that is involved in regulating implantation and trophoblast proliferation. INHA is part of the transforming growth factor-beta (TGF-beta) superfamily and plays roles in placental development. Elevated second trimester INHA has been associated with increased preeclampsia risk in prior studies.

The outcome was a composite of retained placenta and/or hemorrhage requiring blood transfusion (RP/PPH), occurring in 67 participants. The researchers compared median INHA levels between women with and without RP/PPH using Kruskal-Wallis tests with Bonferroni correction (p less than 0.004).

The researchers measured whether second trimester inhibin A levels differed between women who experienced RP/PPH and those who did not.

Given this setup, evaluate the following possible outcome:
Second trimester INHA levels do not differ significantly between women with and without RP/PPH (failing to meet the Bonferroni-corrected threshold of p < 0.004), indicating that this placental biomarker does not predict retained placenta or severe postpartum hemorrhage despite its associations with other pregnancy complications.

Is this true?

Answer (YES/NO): NO